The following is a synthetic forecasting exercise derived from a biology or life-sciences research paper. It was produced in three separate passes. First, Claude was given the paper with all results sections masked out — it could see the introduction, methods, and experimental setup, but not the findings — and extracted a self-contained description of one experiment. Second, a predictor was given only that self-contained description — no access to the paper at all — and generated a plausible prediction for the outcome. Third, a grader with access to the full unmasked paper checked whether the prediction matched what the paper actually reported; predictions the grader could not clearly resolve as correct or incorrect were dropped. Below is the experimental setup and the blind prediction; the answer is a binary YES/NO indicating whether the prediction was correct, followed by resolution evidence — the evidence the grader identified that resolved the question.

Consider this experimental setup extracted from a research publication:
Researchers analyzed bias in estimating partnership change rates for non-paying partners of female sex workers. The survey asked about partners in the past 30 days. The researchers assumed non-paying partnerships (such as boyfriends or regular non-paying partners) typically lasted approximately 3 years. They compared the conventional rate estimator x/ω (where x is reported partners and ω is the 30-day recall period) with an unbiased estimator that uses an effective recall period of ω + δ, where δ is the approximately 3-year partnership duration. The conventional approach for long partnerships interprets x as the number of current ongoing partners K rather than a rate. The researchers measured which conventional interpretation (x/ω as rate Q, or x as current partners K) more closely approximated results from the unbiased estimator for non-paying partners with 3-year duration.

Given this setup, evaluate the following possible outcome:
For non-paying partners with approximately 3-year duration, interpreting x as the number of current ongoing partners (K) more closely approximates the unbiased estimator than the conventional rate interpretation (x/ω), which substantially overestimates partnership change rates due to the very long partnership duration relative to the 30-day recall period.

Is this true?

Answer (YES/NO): YES